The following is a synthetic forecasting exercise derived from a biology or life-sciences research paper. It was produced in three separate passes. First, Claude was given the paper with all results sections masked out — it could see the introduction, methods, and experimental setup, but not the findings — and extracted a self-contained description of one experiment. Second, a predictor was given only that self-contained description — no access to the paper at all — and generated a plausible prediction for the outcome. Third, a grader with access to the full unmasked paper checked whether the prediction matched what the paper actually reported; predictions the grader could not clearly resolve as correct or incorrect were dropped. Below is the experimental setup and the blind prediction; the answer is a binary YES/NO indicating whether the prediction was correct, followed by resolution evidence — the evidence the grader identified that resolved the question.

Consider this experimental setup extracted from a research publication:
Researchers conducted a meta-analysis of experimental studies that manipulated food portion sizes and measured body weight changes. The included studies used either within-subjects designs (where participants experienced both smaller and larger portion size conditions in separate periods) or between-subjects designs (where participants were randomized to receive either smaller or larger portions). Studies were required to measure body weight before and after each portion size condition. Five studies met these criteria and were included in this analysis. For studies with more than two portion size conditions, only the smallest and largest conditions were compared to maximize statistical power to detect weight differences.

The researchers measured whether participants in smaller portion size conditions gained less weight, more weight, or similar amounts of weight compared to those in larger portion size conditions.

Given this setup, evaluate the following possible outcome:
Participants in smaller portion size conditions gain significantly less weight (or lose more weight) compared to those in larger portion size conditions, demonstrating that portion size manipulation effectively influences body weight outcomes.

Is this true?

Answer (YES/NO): YES